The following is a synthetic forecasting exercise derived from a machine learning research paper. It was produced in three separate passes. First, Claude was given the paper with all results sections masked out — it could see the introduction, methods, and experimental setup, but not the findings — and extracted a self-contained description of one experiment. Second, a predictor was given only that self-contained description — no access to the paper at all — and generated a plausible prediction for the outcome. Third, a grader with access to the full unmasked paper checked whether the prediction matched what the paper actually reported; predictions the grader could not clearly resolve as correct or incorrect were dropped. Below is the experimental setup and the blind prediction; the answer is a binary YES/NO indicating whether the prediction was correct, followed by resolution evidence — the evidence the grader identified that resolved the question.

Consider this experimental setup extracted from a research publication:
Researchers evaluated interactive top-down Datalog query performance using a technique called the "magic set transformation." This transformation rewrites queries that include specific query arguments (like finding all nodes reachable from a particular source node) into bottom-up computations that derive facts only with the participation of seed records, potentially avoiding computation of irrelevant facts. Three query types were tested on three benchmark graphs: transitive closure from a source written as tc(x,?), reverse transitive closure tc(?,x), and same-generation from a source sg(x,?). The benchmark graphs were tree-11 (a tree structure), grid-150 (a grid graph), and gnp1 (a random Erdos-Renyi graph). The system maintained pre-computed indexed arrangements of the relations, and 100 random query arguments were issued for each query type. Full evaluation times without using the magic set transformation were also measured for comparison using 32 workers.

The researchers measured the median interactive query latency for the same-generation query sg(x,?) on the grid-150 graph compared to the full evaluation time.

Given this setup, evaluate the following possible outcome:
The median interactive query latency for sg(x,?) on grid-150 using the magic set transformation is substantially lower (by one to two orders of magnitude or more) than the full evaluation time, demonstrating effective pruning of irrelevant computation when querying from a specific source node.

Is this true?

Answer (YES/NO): NO